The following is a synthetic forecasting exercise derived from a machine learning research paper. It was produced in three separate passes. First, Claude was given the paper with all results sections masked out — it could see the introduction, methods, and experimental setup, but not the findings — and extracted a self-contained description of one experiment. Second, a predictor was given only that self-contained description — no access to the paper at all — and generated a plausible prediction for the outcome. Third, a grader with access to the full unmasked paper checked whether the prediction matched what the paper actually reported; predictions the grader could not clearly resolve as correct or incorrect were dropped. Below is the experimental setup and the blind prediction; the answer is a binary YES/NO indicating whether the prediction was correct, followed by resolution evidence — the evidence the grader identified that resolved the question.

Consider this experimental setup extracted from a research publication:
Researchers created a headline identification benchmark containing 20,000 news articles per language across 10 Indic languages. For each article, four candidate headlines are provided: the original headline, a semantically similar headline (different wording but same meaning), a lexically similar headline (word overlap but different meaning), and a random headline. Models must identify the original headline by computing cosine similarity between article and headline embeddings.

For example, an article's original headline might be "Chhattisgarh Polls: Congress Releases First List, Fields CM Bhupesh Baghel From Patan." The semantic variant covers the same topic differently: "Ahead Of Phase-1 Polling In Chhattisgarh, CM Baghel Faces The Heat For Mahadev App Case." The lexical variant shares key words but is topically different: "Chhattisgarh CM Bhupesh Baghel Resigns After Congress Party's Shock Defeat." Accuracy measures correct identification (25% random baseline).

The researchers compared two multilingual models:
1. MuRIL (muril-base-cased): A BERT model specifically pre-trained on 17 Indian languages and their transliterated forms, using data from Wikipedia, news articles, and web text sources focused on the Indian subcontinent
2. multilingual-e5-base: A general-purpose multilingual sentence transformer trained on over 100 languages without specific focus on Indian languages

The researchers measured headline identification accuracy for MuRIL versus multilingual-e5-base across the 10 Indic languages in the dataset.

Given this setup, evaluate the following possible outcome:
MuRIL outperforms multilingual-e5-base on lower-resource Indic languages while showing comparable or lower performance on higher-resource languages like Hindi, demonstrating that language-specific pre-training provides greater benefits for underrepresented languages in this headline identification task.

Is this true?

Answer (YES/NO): NO